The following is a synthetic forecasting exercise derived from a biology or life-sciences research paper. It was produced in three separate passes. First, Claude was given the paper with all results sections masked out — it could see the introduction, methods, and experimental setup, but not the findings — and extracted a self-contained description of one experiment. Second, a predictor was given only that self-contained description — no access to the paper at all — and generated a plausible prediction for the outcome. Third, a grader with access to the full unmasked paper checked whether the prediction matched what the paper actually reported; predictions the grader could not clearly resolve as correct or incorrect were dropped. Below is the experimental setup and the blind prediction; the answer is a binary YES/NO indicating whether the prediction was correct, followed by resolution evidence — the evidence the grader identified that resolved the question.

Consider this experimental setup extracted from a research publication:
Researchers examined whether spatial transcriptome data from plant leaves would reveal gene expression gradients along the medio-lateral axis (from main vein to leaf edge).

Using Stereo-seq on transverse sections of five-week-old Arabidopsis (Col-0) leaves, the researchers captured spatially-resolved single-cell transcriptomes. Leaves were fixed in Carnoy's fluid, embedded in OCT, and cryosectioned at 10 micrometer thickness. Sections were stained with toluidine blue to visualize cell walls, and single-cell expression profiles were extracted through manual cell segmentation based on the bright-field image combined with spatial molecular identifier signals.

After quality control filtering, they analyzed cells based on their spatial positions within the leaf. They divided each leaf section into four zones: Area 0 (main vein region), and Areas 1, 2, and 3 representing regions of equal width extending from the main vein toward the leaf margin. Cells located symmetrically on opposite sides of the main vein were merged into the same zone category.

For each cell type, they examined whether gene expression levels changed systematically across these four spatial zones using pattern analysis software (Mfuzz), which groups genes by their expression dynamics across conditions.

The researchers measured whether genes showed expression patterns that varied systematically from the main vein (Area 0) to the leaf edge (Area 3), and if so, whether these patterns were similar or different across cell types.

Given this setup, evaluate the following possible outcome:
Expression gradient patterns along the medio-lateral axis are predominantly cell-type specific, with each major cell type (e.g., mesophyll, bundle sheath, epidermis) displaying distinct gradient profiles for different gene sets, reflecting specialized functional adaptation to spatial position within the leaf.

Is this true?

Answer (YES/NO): NO